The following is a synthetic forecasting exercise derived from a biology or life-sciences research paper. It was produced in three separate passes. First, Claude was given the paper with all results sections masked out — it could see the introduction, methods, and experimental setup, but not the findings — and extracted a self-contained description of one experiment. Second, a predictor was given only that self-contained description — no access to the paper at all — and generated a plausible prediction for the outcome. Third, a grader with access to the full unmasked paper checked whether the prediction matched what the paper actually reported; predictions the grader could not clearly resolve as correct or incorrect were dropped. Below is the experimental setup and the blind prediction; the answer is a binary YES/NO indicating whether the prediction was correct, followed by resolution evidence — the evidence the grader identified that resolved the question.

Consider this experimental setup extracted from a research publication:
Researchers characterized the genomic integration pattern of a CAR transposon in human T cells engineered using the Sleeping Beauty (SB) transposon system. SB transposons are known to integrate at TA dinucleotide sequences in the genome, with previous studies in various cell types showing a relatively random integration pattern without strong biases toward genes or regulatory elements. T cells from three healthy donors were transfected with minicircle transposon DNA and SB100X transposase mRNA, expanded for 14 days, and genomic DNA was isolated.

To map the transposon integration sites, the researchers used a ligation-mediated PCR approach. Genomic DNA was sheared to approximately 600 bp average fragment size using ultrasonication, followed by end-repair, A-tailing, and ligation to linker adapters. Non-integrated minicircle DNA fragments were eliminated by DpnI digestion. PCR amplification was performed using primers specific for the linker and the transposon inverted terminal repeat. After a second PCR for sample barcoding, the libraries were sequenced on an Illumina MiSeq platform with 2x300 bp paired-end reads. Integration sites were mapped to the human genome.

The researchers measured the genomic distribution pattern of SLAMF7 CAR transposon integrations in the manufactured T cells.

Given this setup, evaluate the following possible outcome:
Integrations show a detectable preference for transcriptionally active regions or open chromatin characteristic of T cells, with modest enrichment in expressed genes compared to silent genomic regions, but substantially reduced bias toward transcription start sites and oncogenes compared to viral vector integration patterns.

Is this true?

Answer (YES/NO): NO